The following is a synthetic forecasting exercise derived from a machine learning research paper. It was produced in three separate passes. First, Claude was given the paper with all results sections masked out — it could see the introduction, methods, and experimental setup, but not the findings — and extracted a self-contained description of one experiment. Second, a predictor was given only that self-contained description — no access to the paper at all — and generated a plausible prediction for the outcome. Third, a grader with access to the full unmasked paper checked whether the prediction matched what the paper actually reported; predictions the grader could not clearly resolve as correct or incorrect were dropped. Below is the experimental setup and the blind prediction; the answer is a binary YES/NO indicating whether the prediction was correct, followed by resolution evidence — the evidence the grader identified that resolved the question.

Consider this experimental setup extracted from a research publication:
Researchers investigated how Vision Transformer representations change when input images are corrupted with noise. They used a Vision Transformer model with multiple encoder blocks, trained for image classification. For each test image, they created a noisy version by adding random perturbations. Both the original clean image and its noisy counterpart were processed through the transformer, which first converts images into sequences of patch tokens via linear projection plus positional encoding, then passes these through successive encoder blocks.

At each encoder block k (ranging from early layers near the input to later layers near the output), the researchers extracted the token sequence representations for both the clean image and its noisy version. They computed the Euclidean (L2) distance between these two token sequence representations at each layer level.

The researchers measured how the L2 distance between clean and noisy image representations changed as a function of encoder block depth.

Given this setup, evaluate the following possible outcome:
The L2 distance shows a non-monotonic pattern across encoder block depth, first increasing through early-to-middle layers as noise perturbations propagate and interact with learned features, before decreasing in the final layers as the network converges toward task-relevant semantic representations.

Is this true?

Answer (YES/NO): NO